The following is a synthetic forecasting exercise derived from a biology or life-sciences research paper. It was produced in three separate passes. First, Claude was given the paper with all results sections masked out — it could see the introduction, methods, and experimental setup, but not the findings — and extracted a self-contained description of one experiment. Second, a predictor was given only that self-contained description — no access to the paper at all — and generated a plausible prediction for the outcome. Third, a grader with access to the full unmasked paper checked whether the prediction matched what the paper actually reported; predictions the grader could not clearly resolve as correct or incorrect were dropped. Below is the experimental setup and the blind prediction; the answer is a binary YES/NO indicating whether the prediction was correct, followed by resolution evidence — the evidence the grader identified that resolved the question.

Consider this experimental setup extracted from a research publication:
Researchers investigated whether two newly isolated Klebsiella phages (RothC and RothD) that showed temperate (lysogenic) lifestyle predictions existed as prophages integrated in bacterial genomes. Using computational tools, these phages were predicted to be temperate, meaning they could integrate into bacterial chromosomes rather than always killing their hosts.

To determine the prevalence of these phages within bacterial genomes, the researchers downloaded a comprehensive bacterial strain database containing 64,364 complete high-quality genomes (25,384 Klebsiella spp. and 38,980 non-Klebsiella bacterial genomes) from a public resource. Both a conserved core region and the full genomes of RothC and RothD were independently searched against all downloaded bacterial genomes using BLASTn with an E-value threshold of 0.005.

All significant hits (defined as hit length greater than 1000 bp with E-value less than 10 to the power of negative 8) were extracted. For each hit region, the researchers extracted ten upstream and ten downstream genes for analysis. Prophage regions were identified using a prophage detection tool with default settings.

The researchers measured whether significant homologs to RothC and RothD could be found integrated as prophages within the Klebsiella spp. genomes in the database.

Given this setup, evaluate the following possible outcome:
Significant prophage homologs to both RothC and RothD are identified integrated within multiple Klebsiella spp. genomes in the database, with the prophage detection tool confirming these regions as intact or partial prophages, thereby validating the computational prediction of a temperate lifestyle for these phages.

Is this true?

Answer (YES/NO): NO